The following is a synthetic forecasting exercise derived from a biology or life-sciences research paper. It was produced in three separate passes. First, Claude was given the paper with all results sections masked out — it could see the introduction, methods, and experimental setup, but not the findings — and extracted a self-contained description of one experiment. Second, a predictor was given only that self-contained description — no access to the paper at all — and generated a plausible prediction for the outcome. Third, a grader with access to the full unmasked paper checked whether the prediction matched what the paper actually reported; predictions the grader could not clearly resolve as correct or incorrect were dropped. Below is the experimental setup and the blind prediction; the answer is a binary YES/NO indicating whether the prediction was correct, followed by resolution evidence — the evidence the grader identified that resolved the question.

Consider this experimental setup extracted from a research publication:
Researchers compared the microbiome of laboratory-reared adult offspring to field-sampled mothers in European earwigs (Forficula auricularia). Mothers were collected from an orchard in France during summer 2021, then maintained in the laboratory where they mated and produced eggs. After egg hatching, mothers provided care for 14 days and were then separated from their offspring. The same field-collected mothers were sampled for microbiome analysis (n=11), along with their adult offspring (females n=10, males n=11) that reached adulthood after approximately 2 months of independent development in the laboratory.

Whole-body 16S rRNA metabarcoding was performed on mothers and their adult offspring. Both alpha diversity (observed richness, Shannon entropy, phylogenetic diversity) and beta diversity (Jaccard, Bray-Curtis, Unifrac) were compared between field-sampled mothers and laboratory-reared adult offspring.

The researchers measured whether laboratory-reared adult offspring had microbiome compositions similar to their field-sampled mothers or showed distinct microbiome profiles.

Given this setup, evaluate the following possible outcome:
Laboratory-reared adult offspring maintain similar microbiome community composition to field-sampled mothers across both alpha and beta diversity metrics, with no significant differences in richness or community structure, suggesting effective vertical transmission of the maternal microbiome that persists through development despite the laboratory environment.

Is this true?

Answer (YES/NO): NO